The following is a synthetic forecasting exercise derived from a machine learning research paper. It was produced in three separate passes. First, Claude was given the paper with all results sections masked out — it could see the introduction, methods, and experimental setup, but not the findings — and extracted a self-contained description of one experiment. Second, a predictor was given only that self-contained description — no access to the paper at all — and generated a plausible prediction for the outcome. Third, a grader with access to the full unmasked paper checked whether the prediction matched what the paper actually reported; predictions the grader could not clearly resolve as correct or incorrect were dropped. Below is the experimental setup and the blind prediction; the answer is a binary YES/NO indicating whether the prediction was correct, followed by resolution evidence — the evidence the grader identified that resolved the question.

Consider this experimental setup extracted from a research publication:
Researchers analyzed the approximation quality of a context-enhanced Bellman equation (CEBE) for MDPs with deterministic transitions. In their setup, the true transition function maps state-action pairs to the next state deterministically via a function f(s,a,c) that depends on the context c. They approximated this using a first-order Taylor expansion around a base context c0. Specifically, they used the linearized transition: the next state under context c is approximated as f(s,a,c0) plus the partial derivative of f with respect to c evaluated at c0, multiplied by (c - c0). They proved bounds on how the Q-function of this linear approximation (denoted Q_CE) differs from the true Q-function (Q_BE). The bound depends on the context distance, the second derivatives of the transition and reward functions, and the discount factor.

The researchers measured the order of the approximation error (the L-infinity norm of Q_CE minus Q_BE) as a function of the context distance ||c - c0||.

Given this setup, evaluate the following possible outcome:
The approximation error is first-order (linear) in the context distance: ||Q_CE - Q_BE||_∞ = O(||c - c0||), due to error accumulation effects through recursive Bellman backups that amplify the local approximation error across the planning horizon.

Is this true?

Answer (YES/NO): NO